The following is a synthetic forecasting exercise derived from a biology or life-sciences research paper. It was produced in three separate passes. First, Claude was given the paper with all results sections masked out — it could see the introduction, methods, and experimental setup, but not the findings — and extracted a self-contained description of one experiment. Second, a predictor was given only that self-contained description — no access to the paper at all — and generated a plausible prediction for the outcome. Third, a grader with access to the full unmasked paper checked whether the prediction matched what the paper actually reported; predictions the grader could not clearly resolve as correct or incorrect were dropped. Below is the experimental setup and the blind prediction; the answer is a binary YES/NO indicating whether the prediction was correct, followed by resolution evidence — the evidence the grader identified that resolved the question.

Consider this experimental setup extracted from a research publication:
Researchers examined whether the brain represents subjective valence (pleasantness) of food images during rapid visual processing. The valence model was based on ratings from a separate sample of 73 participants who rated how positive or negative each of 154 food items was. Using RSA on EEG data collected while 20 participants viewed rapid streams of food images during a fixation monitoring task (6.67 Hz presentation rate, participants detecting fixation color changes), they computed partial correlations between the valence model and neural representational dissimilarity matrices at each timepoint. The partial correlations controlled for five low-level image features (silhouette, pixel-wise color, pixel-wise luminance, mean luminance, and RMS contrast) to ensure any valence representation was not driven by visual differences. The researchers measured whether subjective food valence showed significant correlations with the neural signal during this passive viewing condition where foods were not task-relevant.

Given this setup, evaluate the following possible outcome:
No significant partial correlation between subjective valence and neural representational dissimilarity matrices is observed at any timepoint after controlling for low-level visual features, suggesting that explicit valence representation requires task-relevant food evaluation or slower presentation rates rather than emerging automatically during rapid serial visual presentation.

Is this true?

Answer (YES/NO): YES